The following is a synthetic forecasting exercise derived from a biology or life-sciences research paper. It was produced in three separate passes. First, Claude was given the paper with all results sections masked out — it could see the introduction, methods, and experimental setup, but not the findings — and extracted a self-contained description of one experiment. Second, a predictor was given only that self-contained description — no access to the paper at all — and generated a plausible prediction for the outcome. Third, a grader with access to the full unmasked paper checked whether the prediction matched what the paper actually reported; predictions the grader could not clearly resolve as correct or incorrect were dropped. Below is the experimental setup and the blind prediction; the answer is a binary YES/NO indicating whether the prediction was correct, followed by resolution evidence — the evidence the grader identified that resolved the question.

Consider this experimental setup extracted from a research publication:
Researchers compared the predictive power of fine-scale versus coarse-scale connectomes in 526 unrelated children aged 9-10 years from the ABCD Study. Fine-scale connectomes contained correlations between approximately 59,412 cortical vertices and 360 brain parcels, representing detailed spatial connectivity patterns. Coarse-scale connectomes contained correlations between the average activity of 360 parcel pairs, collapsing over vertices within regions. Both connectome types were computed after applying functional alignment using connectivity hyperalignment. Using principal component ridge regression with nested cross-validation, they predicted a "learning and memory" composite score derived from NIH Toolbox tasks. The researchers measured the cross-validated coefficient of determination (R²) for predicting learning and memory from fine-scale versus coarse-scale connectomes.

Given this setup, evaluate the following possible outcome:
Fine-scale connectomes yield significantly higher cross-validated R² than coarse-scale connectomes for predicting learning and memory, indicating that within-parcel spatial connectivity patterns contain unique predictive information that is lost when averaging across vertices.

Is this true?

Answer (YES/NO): YES